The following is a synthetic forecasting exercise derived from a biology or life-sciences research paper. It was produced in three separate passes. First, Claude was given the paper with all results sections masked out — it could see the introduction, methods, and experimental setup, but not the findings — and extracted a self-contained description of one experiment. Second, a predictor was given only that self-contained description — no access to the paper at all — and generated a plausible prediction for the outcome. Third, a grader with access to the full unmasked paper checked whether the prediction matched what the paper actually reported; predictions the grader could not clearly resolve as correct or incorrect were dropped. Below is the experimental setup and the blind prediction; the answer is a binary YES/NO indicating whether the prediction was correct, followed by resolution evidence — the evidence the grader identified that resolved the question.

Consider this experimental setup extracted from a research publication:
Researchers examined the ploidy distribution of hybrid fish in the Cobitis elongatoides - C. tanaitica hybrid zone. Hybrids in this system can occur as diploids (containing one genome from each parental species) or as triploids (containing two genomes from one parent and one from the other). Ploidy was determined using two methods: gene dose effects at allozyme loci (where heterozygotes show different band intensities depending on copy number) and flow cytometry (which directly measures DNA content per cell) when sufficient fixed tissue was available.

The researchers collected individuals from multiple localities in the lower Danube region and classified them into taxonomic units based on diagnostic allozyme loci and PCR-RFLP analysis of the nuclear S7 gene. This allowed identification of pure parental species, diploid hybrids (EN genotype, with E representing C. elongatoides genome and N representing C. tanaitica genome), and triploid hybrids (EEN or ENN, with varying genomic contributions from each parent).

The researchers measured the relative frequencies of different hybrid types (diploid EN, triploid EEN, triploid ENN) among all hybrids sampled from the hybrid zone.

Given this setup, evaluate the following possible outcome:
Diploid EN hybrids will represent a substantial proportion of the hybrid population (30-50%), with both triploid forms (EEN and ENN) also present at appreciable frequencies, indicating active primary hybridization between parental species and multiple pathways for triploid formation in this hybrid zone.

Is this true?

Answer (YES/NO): NO